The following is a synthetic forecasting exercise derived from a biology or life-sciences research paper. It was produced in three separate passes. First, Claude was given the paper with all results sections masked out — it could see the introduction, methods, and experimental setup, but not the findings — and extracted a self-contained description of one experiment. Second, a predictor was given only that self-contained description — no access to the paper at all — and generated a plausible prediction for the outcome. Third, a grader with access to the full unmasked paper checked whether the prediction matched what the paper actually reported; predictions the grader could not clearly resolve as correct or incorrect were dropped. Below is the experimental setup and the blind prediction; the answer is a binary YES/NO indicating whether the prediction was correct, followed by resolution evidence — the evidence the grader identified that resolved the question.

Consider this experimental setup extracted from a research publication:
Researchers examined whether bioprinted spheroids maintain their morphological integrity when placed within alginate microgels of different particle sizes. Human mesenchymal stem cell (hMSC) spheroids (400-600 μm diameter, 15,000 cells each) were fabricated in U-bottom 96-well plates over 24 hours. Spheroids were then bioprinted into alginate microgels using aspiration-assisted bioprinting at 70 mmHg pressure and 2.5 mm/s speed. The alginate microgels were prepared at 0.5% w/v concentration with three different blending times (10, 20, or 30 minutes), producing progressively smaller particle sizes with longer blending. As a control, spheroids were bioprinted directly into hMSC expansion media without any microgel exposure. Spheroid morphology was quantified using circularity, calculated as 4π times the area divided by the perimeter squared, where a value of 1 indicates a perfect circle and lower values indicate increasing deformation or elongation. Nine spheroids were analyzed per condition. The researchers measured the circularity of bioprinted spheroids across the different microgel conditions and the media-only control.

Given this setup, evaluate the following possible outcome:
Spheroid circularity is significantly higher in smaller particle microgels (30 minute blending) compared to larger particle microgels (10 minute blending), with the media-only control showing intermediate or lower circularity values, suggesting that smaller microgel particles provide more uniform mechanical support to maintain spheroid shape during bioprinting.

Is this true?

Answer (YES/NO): NO